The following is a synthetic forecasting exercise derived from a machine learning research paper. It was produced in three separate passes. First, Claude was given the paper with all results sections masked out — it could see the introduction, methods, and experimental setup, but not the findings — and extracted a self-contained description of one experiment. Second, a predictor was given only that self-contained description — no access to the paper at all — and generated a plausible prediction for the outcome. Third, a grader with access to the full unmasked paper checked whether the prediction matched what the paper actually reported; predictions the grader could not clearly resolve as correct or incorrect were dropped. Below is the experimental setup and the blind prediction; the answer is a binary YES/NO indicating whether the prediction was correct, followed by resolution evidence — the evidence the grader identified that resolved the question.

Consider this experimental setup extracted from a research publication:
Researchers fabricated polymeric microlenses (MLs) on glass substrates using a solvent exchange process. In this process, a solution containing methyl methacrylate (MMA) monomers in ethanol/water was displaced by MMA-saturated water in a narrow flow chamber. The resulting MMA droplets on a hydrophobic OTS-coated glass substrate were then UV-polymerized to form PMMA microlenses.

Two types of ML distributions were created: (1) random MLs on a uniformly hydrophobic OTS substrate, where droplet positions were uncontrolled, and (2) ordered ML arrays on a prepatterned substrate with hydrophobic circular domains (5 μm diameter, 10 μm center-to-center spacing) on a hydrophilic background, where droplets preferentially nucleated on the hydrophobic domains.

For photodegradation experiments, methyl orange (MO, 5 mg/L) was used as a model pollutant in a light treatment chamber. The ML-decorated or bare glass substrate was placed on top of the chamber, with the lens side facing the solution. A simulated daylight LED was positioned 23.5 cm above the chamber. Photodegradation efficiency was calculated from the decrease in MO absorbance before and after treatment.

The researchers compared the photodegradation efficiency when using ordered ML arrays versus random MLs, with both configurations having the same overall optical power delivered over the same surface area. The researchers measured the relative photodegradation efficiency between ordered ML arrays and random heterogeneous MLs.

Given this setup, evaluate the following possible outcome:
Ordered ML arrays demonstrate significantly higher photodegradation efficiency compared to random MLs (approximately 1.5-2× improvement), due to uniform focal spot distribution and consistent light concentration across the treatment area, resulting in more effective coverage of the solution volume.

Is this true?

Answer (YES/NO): YES